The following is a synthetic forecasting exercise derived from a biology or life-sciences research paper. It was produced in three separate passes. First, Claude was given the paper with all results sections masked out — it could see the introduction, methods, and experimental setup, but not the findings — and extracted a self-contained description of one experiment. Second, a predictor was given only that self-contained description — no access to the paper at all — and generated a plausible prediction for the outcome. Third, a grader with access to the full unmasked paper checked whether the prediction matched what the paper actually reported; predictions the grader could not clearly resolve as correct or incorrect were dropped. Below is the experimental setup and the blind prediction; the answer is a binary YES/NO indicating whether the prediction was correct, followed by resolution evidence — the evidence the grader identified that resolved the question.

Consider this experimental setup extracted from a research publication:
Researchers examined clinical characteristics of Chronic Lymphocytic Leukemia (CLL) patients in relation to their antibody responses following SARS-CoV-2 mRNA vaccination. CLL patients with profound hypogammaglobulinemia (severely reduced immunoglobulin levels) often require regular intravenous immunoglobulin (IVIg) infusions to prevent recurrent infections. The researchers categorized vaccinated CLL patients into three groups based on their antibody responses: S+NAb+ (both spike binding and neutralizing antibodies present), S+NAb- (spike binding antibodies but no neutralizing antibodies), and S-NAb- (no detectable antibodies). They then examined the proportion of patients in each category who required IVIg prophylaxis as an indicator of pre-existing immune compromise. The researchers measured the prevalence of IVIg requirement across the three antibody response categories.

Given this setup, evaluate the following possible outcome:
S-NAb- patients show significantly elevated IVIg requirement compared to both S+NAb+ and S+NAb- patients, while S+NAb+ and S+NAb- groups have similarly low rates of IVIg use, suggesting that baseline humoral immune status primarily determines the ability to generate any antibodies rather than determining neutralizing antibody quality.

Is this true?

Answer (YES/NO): NO